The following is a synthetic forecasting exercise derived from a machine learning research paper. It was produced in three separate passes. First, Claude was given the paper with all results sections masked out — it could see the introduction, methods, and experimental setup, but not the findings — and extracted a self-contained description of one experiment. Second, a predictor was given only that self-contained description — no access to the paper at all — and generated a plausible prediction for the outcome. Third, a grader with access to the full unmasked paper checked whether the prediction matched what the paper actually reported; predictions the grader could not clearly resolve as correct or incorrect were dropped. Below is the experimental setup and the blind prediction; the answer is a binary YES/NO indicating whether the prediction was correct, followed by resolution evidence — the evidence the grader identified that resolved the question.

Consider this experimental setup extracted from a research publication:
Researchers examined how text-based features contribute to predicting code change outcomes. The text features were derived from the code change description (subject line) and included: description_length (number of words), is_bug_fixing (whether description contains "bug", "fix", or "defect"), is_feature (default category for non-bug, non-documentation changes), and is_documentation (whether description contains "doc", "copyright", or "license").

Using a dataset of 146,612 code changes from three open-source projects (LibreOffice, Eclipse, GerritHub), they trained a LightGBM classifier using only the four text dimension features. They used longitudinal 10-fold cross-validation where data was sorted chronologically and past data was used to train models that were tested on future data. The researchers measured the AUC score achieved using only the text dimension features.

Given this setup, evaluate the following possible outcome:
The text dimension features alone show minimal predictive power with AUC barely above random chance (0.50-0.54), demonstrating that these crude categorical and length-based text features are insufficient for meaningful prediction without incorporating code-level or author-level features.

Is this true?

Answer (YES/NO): NO